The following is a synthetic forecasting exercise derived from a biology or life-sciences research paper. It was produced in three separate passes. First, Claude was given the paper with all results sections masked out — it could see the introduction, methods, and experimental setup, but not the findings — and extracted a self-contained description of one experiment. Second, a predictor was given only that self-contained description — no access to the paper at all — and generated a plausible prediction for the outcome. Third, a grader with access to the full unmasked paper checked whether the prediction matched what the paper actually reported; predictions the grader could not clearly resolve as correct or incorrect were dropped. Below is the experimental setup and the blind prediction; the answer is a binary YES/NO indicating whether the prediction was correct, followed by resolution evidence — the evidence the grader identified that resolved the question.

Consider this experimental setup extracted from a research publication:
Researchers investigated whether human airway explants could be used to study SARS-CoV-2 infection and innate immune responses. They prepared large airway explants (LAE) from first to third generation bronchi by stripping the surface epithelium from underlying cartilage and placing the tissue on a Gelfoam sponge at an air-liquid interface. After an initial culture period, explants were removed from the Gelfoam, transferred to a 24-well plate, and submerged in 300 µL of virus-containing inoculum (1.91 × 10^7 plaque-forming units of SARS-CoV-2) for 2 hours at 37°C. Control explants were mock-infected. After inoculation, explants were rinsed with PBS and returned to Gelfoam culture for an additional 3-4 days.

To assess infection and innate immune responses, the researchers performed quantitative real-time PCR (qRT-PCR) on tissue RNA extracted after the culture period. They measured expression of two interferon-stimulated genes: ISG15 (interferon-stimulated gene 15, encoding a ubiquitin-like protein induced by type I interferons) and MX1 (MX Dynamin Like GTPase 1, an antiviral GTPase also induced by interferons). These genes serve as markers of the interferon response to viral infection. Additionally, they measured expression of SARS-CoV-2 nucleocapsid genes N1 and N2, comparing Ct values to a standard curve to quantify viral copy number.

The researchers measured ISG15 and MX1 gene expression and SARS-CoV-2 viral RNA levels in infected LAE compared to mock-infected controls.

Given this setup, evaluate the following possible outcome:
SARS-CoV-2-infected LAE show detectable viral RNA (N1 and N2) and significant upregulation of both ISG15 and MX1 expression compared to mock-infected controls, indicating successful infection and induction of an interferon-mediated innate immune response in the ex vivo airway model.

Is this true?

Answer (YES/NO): YES